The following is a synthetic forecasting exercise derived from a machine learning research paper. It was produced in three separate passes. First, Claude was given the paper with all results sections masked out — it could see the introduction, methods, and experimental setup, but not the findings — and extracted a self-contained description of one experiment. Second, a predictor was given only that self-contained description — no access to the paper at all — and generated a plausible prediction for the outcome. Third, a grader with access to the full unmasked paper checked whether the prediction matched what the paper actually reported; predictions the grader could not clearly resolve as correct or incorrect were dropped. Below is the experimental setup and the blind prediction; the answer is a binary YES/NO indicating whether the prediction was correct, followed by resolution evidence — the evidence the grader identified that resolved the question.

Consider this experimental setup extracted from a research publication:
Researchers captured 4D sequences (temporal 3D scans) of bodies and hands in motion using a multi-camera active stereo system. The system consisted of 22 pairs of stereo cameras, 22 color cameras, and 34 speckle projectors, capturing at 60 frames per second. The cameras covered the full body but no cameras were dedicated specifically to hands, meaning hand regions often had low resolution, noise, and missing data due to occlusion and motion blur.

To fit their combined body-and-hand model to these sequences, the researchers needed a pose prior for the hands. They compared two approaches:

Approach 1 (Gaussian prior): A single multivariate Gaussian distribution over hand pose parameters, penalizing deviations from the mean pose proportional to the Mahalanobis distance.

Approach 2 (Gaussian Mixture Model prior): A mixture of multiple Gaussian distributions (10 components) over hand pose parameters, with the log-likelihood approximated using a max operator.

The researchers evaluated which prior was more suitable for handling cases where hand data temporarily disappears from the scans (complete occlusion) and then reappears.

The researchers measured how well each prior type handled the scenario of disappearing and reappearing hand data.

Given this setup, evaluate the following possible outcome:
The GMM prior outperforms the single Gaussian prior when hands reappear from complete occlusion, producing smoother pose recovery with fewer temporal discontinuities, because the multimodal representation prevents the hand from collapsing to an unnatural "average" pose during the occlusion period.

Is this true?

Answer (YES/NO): NO